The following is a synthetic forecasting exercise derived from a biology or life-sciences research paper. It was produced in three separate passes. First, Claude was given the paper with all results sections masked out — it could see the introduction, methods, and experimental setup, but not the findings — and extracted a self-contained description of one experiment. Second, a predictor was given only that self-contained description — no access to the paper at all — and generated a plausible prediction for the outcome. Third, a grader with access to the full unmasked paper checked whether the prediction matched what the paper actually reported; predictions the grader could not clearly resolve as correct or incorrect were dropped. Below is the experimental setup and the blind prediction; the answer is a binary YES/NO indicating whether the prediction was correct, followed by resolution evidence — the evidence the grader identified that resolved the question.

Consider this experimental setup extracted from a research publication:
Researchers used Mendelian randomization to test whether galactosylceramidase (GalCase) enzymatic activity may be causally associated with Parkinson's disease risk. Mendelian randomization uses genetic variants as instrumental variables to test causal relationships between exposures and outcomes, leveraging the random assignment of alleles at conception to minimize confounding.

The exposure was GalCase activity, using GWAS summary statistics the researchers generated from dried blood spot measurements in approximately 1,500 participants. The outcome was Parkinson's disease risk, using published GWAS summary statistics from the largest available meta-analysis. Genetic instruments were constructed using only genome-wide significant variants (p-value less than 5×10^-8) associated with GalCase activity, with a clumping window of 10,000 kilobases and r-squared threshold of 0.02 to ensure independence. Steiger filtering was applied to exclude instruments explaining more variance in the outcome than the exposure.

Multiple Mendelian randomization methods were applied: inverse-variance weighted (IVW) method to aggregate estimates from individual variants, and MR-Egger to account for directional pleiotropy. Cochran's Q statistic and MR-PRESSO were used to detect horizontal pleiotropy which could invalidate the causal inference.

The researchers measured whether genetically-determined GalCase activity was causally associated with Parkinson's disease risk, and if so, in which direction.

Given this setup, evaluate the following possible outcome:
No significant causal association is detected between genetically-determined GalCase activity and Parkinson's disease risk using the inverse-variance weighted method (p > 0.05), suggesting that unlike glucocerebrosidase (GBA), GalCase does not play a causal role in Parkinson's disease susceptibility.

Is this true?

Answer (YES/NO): NO